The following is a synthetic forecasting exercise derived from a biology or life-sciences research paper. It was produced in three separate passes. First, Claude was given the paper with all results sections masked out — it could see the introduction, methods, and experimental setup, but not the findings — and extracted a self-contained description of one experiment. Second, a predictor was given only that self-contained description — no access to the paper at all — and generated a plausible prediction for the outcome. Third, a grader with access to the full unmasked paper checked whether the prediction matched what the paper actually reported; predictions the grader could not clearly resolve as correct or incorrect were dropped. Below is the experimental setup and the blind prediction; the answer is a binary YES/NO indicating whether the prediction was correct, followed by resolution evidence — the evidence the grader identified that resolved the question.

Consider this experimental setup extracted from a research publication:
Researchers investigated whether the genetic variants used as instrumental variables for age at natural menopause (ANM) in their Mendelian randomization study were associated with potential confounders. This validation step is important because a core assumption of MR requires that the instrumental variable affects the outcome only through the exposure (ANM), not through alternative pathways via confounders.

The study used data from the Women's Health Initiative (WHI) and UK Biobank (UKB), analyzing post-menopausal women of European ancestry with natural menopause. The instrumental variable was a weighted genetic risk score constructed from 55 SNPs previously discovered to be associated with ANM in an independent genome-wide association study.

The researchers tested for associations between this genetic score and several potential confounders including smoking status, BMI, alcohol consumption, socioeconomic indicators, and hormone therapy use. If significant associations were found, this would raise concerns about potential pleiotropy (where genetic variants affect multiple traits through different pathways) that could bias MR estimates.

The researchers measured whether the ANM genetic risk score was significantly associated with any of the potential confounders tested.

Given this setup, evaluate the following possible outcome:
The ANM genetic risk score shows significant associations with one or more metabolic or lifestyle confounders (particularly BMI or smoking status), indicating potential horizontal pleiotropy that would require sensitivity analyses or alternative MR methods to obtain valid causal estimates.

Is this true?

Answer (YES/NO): NO